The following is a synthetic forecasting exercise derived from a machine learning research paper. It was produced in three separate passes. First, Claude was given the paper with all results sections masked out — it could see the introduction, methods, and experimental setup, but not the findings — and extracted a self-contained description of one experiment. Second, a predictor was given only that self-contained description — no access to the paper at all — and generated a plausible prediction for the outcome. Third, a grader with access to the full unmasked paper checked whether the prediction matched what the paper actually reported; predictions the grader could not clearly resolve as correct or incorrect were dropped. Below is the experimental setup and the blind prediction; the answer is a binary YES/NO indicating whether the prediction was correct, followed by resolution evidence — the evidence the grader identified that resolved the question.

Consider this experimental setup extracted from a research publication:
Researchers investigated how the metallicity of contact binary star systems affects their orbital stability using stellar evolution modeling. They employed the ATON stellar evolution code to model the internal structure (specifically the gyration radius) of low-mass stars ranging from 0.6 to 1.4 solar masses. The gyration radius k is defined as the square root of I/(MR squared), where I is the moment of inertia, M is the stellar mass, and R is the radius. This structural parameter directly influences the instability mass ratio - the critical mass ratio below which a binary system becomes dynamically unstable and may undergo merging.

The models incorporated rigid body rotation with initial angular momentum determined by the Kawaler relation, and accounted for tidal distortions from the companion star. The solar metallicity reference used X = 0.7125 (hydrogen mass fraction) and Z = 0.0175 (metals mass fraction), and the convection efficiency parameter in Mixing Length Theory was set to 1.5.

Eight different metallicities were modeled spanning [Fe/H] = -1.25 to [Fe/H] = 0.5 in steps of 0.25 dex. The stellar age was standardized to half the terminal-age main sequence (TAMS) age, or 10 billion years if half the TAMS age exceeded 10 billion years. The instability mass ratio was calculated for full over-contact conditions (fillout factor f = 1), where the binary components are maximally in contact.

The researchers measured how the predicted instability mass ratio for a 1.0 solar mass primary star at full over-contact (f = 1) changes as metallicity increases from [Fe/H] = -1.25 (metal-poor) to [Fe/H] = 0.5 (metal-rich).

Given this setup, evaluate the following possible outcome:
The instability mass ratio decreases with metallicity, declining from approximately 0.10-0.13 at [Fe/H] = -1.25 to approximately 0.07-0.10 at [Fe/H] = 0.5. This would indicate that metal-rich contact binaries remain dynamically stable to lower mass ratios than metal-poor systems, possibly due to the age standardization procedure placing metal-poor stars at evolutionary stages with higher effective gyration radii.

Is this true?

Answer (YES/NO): NO